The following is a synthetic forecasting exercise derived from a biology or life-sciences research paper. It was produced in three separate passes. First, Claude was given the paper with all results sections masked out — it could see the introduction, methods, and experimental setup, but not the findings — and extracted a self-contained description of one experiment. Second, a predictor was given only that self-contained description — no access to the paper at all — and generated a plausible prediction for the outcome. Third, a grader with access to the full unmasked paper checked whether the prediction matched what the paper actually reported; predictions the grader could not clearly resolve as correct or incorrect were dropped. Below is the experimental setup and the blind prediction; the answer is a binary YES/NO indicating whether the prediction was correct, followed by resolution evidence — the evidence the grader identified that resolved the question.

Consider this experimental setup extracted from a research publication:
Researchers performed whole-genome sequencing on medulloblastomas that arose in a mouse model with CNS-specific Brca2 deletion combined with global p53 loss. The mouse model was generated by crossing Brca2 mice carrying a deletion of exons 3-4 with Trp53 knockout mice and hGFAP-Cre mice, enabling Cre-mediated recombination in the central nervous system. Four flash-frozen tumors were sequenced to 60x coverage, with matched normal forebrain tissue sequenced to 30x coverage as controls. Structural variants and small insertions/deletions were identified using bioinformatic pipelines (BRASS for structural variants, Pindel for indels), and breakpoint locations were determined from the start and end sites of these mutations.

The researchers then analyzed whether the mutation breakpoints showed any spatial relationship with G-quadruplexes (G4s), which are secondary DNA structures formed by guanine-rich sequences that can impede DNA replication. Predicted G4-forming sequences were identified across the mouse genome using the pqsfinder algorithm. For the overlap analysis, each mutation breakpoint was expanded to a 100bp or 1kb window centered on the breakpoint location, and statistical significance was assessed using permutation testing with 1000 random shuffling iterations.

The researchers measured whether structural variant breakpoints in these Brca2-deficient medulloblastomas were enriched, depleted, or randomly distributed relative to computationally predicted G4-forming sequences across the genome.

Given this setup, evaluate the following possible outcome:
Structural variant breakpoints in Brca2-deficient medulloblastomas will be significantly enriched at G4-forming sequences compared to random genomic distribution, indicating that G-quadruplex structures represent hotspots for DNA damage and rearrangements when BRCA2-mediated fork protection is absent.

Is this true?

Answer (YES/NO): YES